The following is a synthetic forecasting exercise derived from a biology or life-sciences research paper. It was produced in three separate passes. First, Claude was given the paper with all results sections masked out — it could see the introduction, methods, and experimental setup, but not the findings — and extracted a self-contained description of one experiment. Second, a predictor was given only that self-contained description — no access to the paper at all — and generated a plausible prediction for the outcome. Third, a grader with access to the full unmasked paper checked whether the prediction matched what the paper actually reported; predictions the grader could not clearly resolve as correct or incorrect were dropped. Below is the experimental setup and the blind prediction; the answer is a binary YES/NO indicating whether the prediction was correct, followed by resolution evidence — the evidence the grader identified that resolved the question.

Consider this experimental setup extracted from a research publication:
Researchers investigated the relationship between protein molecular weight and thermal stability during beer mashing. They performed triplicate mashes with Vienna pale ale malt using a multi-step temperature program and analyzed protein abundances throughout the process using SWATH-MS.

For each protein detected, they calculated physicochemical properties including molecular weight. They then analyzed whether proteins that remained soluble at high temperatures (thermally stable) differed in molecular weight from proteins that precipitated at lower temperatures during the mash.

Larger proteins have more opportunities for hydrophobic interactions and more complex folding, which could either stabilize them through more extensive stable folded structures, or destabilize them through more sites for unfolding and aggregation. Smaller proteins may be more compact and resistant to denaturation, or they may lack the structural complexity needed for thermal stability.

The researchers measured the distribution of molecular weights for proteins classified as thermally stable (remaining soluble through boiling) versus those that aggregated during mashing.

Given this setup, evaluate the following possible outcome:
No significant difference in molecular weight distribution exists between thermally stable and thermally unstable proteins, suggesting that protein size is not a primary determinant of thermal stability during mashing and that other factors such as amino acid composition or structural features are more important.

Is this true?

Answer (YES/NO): NO